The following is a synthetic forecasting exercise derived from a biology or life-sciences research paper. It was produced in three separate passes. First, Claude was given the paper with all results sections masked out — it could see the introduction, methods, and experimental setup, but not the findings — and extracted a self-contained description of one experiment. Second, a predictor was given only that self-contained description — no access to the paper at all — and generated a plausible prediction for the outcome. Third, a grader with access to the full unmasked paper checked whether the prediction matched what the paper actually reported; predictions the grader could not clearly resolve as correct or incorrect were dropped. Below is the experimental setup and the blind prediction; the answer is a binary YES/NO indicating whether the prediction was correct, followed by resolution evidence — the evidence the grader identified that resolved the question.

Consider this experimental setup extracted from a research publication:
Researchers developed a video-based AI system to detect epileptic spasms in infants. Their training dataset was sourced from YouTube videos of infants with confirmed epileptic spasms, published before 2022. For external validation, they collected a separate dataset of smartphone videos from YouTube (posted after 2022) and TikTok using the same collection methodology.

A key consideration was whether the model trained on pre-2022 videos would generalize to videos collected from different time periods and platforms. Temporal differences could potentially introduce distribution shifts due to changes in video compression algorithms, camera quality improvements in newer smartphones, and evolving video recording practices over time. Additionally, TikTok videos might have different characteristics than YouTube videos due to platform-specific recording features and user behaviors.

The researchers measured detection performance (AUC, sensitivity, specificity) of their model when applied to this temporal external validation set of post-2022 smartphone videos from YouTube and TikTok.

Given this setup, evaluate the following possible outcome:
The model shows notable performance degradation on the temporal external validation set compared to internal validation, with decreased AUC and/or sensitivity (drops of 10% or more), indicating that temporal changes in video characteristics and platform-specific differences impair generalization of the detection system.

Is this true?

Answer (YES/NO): NO